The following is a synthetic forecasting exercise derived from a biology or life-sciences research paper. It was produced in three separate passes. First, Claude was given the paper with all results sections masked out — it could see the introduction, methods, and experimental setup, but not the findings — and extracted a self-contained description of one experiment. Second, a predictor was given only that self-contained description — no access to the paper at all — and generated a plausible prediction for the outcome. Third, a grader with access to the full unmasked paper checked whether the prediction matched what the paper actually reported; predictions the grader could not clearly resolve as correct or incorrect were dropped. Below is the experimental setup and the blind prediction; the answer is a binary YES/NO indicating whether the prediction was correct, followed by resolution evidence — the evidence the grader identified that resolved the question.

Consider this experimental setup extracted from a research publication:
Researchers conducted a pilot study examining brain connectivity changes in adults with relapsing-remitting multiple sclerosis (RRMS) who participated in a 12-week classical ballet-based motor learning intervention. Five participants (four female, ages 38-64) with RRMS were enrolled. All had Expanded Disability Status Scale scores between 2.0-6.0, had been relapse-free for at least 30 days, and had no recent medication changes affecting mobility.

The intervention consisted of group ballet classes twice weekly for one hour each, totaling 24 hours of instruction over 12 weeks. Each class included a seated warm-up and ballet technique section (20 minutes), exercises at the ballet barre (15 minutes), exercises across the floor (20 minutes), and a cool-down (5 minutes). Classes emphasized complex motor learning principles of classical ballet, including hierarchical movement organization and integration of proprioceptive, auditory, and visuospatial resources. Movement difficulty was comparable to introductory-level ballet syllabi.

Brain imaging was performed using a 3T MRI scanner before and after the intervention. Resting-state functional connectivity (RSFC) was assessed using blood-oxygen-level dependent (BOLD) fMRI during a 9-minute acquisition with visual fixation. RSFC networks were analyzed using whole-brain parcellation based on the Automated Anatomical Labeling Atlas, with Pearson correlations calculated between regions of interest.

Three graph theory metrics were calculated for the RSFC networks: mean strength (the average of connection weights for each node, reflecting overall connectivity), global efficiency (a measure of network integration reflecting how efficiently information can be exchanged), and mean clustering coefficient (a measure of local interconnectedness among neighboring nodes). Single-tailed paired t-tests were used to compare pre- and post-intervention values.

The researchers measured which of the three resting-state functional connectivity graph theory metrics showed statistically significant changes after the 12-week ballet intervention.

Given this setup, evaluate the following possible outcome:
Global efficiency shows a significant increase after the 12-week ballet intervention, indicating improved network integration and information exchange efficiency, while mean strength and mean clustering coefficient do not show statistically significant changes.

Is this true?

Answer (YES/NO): NO